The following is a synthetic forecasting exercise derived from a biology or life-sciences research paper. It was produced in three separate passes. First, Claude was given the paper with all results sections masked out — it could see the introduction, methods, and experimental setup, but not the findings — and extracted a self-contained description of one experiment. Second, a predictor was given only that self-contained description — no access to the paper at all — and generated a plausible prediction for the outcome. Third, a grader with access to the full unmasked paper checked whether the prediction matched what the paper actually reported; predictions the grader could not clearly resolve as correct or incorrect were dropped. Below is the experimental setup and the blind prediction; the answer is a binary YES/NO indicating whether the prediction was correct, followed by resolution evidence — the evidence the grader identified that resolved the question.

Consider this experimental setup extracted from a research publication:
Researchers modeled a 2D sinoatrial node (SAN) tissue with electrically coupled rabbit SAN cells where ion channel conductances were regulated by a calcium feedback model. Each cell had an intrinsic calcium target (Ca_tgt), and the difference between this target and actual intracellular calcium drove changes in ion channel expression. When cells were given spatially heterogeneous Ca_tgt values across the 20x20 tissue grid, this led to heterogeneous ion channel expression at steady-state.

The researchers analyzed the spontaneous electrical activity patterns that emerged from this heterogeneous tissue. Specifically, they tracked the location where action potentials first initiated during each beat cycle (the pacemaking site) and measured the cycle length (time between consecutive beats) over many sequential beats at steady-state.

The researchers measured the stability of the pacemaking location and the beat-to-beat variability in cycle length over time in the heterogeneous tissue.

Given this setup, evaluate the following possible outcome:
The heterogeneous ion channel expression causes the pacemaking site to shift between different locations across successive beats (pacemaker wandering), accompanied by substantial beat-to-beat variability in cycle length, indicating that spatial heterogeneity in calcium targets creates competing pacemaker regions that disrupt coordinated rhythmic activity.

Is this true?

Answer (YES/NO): NO